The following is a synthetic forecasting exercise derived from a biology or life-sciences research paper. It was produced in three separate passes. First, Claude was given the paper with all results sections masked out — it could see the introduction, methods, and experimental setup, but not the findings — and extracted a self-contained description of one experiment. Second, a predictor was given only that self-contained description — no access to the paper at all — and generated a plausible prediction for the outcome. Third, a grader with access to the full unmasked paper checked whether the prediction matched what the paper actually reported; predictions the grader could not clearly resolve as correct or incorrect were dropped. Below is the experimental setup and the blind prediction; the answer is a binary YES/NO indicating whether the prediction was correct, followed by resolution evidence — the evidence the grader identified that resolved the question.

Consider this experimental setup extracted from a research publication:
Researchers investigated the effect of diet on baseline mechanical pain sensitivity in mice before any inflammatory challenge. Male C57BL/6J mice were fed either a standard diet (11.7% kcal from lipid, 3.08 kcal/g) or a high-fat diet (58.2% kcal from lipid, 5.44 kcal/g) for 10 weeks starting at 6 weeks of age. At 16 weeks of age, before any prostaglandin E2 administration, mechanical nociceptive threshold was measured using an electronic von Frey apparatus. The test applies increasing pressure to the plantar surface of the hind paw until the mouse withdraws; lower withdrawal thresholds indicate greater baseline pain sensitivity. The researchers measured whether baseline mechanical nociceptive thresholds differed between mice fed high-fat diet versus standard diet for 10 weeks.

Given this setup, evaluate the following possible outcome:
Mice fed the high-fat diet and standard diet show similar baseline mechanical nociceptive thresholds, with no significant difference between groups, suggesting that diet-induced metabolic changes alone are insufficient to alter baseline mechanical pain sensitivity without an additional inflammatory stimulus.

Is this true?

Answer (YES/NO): NO